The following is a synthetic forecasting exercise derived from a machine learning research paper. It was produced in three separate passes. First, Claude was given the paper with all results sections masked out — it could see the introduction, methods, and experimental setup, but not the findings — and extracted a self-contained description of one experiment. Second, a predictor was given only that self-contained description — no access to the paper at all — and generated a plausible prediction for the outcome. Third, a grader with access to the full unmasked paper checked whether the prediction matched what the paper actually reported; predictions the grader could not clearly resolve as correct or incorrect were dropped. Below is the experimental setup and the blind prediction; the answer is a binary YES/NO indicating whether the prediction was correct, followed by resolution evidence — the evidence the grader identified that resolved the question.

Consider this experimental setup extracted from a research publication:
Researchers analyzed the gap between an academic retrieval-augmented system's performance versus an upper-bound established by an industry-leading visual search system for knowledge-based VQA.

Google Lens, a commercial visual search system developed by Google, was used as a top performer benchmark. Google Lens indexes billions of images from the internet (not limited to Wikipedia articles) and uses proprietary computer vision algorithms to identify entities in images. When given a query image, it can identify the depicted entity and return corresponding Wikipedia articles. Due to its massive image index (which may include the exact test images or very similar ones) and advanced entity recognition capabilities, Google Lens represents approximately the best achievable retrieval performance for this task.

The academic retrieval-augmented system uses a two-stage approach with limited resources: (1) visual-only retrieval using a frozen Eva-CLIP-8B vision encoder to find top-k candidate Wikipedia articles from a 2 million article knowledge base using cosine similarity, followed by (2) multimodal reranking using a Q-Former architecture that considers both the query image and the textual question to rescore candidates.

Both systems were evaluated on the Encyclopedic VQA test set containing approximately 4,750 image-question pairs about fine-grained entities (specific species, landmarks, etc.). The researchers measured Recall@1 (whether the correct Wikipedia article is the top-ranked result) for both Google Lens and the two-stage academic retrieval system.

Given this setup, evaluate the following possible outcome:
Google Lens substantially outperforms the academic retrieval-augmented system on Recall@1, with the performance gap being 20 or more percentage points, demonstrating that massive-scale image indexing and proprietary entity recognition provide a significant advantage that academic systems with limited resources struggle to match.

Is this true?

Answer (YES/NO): NO